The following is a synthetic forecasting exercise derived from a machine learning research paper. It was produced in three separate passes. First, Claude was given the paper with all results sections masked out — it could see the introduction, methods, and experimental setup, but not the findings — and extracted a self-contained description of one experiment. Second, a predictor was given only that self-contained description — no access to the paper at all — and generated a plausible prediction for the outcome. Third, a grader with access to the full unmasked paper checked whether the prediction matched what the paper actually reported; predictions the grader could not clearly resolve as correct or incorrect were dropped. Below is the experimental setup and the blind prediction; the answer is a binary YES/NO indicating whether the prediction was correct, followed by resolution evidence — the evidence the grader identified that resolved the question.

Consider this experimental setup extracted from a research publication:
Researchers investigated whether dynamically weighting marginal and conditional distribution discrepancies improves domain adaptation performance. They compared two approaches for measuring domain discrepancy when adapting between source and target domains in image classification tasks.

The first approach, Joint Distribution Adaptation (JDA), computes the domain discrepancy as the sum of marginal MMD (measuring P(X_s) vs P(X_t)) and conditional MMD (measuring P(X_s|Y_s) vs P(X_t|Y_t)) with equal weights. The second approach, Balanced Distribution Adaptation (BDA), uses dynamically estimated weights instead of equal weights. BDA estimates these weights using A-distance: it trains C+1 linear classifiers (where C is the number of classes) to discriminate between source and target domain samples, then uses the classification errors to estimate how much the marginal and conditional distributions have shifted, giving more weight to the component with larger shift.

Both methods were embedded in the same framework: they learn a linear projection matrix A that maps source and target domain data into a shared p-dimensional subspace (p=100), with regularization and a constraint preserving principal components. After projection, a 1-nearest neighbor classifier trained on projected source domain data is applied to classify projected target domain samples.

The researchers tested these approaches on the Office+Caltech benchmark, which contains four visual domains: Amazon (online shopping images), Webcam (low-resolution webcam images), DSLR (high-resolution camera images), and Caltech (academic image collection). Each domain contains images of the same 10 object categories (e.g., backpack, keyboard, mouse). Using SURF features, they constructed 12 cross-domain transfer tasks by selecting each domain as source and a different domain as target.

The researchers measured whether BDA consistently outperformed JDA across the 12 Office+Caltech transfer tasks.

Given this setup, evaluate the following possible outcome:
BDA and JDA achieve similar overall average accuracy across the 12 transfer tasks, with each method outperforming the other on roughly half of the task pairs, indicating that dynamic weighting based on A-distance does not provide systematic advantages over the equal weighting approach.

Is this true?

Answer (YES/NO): YES